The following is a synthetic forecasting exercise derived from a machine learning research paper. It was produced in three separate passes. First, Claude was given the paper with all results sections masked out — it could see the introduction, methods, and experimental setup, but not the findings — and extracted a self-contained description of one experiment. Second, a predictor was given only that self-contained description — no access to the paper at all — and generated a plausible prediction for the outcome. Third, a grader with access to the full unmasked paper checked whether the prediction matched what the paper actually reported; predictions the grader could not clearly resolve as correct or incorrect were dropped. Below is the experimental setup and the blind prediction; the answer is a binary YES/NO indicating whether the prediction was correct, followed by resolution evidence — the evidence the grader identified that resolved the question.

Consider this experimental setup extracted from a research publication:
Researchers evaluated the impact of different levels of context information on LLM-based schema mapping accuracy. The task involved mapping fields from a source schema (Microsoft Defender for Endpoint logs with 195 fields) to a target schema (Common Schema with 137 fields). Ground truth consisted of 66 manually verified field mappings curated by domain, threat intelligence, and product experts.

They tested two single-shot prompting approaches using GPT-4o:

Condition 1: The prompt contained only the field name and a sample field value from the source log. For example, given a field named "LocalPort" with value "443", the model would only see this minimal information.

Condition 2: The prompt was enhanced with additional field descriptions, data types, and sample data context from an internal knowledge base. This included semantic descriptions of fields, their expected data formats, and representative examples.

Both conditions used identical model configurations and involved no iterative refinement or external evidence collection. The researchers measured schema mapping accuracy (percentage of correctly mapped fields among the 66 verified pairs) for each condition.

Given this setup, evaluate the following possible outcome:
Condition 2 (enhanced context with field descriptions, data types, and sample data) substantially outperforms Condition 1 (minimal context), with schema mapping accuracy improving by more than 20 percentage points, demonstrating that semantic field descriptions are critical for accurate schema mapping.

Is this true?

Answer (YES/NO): NO